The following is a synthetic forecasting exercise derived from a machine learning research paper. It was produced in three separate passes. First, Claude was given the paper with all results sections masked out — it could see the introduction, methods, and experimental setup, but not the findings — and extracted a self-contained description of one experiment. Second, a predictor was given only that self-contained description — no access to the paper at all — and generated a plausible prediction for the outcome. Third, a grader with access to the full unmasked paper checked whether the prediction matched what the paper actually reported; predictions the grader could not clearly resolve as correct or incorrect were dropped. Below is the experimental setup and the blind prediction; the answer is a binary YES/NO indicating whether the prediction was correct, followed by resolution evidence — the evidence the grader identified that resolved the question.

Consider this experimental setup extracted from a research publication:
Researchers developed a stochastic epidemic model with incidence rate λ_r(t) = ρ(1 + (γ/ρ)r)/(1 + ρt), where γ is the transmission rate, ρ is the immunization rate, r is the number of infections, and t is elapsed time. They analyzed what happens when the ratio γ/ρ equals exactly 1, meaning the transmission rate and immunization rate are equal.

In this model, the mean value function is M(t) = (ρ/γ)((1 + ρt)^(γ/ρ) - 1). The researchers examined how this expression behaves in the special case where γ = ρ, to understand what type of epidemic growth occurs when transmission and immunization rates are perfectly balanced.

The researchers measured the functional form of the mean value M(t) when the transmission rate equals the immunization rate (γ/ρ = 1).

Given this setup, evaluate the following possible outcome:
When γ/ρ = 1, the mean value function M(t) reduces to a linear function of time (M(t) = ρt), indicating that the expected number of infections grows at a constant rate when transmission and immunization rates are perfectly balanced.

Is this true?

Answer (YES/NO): YES